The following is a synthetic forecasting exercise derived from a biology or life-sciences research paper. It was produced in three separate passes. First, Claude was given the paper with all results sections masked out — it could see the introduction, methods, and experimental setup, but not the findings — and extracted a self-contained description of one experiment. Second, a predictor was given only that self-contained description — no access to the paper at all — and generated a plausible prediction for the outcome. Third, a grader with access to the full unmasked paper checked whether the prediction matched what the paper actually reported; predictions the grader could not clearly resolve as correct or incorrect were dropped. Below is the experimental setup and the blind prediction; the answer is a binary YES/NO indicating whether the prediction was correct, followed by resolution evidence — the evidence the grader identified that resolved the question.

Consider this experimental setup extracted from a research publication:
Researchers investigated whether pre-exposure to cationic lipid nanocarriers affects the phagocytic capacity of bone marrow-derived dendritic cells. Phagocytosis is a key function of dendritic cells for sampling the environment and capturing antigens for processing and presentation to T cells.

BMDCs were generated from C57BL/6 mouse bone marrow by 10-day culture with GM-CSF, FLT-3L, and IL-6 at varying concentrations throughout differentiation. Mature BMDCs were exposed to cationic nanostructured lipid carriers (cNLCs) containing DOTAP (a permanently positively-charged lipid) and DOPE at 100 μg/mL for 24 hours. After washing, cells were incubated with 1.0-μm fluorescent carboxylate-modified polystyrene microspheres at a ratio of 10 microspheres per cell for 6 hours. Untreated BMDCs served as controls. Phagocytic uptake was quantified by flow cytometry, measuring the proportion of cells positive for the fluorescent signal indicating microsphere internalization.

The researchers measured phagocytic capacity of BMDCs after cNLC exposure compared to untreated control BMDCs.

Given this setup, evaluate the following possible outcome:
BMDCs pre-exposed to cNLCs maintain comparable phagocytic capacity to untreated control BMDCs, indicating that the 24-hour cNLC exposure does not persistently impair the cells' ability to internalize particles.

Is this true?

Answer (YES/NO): YES